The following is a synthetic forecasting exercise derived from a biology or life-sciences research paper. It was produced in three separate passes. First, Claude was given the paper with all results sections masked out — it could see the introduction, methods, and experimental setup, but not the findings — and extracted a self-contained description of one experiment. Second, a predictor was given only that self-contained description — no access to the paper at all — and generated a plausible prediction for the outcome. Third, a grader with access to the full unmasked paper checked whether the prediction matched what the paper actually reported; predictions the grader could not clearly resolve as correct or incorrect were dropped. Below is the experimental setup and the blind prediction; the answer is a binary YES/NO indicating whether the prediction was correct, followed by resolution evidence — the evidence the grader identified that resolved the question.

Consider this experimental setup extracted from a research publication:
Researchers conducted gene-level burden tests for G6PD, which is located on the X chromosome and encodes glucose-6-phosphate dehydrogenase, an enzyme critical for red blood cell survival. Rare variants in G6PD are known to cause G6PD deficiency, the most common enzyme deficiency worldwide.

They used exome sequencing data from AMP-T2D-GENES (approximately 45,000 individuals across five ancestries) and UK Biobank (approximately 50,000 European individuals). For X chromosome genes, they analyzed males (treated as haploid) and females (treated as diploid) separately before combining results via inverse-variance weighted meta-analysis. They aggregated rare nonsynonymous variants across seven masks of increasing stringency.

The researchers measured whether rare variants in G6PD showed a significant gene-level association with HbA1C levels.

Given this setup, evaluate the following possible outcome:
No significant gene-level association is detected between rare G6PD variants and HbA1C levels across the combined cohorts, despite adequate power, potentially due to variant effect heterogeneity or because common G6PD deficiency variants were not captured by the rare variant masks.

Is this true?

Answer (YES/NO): NO